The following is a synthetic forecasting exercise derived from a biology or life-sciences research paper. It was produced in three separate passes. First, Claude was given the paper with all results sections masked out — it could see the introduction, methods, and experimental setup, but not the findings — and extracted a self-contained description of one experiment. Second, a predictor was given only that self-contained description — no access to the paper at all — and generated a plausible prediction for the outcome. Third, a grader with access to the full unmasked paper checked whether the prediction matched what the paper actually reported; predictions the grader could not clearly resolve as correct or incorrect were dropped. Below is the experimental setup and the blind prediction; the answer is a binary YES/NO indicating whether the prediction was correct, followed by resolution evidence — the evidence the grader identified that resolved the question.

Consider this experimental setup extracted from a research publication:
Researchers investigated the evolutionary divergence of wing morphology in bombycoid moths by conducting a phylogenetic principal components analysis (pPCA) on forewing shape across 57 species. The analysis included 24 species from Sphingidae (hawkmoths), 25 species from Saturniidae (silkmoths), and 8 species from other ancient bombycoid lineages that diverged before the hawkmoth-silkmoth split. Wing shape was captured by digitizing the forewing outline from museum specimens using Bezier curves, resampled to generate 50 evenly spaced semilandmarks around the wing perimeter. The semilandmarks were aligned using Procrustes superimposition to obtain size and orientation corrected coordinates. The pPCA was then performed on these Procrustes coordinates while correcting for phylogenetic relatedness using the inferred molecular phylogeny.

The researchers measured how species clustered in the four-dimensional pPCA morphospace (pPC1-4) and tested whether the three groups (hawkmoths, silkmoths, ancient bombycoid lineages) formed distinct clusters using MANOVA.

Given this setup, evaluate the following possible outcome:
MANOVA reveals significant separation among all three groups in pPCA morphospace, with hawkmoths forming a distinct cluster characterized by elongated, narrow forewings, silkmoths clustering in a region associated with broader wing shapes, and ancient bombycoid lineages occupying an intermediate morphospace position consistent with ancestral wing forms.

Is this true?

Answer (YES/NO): NO